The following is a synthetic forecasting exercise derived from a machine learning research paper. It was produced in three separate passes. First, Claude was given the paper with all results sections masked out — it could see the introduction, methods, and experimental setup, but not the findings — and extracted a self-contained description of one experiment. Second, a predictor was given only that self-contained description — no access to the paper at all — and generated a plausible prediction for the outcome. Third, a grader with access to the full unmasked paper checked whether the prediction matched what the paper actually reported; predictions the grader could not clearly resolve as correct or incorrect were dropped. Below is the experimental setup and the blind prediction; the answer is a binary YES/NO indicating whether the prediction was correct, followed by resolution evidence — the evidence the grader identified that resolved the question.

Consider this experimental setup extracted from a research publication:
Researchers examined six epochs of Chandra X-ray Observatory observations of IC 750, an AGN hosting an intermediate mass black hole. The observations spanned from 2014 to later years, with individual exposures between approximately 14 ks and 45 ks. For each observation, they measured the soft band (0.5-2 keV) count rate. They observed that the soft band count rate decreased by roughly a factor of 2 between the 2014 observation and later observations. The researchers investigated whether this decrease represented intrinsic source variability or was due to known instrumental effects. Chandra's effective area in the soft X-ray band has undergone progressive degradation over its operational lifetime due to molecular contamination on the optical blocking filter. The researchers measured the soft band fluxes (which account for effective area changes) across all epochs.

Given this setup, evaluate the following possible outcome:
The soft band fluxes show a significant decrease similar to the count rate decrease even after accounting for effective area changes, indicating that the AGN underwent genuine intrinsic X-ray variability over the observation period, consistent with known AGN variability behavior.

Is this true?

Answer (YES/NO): NO